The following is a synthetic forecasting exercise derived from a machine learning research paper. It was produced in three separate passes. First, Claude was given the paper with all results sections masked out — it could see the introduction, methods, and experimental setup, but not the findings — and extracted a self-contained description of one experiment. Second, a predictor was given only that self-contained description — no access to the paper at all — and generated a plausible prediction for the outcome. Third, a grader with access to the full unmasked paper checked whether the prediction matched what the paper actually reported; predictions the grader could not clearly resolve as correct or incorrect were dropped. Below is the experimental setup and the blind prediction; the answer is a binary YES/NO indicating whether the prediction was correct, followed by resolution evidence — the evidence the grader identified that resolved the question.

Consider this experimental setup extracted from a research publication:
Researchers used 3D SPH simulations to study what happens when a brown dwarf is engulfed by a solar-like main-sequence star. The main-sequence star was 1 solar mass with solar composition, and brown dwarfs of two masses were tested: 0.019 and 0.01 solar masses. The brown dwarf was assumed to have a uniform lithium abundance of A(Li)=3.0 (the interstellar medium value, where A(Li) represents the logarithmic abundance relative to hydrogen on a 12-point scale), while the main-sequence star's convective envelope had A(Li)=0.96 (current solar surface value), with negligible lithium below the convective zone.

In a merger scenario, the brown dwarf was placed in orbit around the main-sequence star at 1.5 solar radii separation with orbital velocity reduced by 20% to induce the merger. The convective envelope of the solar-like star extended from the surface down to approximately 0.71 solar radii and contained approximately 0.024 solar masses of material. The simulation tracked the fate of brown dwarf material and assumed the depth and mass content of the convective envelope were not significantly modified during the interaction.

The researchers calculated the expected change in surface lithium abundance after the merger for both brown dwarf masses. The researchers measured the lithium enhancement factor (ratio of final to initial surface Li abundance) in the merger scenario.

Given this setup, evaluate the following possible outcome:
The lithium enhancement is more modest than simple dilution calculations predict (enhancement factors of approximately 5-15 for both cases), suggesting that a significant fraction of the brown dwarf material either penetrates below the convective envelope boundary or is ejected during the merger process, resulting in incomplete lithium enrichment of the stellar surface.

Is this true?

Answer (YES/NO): NO